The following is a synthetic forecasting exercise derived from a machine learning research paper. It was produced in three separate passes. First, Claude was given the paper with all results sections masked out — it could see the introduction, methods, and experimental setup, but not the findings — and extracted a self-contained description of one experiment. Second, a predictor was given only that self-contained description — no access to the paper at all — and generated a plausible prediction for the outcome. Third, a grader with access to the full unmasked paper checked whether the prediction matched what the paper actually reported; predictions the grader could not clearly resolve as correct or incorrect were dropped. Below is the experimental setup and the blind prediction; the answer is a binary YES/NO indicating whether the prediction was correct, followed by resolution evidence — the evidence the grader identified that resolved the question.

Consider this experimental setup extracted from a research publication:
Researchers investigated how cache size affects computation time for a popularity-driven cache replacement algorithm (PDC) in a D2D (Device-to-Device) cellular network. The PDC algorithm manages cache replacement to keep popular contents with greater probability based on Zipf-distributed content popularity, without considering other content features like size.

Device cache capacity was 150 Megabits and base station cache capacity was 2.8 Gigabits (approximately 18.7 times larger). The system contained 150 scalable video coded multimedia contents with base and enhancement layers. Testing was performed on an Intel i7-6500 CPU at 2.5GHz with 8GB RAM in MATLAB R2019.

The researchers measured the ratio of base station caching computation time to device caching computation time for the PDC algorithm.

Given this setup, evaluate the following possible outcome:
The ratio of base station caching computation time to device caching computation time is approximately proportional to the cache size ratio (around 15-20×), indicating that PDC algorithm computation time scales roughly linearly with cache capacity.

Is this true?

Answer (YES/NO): NO